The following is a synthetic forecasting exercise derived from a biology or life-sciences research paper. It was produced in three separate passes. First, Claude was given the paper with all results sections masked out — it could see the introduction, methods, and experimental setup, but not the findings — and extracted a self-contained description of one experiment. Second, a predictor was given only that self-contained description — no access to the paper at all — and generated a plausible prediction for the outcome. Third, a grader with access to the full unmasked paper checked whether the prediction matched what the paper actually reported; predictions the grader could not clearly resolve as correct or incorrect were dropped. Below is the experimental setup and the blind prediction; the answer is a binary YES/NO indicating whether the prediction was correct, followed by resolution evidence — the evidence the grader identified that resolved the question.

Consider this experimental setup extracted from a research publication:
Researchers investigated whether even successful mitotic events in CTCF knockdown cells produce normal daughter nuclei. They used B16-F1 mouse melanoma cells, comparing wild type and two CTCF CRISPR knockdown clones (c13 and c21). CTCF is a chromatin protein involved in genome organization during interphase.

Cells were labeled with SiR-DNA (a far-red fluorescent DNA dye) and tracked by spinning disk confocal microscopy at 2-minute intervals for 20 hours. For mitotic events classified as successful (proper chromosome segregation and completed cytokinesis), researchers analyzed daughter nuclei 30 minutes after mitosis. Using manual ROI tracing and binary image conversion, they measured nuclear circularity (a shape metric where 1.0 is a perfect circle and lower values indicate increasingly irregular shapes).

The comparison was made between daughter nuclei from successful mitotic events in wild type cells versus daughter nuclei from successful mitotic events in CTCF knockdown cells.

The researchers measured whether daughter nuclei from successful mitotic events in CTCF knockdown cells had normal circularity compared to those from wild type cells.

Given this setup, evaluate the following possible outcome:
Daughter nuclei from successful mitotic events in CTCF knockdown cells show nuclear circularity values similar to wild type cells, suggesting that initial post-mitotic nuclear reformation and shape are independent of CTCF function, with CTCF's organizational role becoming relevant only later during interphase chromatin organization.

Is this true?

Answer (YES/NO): YES